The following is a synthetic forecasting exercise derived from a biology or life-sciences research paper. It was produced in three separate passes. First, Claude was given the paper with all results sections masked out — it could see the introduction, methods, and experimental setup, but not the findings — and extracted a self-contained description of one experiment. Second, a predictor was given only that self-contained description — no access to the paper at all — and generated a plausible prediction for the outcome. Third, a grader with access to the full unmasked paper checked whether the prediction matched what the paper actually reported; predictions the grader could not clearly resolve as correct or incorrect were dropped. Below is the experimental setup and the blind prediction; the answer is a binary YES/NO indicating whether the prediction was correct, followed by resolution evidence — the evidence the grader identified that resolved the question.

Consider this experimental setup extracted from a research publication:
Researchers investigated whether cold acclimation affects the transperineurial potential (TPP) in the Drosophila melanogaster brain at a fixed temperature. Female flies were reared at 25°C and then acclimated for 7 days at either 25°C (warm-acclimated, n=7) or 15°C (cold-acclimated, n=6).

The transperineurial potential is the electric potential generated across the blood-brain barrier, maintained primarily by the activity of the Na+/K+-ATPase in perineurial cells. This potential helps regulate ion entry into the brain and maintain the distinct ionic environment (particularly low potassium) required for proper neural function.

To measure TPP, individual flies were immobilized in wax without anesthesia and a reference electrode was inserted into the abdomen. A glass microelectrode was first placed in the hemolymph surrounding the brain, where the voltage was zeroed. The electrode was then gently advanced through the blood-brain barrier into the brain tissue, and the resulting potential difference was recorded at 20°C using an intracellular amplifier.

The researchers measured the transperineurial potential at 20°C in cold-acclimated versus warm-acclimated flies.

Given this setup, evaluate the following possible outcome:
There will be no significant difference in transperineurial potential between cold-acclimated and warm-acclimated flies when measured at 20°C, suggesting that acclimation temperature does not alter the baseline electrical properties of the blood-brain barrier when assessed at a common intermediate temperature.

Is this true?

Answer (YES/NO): NO